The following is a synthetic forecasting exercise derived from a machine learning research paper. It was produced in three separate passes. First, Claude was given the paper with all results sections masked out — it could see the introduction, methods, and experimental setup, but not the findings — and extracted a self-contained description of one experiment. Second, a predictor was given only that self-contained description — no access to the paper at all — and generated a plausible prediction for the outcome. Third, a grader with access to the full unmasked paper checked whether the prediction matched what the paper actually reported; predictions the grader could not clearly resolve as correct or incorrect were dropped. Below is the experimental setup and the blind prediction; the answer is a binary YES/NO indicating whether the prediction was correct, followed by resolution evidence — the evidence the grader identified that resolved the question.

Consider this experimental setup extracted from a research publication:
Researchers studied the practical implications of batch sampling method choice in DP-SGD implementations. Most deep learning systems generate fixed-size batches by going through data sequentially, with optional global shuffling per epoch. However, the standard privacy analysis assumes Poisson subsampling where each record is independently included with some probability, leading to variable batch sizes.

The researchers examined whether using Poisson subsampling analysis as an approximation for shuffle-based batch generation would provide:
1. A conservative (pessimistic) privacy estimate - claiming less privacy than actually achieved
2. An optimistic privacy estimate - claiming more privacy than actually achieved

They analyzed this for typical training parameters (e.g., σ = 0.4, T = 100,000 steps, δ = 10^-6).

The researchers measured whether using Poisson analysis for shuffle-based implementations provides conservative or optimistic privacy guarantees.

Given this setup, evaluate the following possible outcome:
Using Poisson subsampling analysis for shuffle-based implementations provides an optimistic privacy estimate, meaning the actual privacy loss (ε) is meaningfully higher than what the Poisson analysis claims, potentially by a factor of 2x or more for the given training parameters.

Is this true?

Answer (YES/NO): YES